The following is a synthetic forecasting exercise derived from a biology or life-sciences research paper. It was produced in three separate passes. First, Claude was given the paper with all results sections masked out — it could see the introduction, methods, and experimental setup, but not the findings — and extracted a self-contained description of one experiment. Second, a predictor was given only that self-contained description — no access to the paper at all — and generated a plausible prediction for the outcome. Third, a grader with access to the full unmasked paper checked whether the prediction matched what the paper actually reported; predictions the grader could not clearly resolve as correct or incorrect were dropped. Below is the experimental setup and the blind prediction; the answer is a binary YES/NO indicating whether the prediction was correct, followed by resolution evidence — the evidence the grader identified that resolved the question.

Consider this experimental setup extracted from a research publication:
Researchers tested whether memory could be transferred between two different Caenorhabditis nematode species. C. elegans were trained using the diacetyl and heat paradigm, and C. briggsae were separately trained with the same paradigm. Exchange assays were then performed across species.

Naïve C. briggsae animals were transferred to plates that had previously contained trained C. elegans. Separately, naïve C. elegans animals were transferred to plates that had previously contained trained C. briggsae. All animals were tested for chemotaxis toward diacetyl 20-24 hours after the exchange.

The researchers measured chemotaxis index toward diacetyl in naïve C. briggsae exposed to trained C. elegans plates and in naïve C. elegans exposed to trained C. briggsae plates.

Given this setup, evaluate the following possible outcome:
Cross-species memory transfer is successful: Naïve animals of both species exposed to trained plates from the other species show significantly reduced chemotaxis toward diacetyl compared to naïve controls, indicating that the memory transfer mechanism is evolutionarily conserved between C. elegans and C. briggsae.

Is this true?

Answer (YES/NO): YES